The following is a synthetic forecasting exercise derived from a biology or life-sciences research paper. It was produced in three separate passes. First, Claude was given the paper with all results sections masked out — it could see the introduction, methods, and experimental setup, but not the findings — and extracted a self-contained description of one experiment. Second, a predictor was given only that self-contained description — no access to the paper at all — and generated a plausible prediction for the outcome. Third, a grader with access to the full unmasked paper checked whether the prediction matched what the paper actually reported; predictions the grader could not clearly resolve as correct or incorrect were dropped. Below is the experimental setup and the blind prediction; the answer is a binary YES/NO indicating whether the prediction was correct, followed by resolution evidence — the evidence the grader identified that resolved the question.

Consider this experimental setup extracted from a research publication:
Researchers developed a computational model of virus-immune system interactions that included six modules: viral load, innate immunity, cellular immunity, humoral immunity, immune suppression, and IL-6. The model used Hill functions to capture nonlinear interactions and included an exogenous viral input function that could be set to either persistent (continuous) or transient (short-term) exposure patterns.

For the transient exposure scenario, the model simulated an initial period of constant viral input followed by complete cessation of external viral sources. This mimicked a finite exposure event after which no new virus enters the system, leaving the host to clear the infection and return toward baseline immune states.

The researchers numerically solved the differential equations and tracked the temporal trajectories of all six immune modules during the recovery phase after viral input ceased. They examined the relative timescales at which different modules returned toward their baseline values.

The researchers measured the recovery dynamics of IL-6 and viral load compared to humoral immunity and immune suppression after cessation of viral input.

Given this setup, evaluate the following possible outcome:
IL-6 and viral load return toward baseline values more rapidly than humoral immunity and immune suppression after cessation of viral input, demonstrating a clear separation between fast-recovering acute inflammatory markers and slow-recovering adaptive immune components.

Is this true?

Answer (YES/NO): YES